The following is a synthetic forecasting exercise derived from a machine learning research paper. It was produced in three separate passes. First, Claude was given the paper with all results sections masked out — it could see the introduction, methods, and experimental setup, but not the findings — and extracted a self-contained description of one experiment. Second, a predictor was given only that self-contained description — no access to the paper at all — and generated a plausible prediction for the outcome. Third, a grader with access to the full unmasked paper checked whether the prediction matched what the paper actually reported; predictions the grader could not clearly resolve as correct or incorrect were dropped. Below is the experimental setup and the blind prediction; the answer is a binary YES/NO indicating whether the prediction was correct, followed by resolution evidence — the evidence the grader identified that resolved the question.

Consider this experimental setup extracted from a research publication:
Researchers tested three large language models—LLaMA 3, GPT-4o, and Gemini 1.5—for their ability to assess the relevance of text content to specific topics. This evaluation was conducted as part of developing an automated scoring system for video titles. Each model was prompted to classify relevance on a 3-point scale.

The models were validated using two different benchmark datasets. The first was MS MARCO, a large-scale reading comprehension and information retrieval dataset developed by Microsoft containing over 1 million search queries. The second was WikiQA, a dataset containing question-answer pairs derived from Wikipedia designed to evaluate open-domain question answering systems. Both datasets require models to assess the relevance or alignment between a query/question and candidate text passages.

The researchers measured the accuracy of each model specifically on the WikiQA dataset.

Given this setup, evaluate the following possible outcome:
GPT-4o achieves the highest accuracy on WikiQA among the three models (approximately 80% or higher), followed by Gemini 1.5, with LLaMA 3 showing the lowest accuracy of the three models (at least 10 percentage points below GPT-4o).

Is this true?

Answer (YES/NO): NO